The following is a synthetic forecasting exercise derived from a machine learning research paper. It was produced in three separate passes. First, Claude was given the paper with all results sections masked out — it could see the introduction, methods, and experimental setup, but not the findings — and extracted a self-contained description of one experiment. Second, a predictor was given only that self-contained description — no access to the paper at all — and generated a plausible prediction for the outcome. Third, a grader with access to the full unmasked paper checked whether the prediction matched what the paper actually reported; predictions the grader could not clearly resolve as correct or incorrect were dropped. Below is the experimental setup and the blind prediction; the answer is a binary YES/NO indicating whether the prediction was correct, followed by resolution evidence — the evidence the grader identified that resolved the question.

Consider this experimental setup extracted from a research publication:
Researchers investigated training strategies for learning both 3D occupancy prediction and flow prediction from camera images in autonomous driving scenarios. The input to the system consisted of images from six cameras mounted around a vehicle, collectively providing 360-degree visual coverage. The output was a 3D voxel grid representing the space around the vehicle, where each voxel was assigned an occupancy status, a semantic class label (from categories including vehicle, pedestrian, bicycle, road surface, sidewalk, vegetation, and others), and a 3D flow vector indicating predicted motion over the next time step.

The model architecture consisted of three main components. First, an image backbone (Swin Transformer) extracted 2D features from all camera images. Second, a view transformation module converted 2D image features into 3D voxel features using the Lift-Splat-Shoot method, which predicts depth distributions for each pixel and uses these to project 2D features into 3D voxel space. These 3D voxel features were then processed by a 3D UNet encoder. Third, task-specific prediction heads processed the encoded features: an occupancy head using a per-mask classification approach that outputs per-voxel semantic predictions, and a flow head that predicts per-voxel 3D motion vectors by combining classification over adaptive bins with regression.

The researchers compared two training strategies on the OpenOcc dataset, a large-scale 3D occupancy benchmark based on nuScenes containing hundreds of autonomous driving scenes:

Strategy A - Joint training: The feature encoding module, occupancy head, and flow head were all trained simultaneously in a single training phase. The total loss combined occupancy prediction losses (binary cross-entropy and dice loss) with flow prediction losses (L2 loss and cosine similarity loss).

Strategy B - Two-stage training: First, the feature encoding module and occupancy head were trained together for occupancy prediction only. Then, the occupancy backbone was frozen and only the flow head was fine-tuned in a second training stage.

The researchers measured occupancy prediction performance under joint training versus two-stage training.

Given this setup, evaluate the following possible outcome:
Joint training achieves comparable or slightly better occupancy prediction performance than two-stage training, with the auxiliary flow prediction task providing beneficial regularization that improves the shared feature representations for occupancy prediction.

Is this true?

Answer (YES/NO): NO